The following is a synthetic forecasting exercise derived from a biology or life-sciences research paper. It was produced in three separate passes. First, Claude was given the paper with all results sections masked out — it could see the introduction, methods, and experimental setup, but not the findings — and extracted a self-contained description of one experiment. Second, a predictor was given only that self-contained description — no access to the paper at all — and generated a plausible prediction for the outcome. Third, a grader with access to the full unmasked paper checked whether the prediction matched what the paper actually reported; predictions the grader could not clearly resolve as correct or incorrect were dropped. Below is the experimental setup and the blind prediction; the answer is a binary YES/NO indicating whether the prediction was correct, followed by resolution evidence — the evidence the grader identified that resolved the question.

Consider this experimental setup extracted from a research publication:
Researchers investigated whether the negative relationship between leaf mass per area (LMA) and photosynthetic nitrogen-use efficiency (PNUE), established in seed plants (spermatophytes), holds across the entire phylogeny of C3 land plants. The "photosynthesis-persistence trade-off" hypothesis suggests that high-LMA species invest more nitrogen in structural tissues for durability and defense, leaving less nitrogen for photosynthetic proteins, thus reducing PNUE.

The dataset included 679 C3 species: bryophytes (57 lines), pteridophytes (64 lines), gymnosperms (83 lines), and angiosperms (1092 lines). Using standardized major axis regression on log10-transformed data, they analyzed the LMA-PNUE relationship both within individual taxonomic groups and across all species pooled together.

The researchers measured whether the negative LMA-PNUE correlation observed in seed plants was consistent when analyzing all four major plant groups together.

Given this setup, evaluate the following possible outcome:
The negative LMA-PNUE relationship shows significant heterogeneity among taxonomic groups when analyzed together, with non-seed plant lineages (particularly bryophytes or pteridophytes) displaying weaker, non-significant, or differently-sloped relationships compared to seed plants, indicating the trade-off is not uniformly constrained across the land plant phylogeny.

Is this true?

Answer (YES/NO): YES